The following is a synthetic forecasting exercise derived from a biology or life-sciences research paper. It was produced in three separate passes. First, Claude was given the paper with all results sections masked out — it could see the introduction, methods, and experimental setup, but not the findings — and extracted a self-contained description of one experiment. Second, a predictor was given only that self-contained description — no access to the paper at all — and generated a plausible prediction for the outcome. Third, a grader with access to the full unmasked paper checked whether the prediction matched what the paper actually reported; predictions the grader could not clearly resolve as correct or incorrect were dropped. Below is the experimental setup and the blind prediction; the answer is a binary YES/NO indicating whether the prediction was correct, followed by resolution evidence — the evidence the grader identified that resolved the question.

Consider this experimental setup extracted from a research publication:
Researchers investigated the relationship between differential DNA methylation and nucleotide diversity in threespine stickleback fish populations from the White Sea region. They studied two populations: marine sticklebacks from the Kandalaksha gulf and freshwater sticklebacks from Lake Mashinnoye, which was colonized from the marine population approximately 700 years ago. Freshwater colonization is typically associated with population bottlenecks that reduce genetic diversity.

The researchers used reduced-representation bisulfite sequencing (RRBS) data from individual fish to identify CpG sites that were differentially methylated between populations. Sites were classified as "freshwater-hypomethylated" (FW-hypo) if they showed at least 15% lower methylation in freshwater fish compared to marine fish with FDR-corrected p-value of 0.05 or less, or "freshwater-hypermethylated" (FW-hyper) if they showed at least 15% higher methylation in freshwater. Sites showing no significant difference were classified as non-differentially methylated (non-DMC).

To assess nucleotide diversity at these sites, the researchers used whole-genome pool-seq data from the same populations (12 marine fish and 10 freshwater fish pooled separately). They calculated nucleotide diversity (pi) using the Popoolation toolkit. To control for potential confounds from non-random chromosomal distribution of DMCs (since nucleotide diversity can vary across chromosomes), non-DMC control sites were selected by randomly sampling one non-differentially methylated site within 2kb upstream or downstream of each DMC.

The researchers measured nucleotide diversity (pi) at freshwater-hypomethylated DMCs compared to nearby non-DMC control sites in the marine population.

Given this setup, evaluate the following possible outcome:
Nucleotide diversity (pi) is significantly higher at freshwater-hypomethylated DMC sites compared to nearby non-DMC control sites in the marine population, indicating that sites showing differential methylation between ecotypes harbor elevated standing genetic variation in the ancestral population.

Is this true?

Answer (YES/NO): YES